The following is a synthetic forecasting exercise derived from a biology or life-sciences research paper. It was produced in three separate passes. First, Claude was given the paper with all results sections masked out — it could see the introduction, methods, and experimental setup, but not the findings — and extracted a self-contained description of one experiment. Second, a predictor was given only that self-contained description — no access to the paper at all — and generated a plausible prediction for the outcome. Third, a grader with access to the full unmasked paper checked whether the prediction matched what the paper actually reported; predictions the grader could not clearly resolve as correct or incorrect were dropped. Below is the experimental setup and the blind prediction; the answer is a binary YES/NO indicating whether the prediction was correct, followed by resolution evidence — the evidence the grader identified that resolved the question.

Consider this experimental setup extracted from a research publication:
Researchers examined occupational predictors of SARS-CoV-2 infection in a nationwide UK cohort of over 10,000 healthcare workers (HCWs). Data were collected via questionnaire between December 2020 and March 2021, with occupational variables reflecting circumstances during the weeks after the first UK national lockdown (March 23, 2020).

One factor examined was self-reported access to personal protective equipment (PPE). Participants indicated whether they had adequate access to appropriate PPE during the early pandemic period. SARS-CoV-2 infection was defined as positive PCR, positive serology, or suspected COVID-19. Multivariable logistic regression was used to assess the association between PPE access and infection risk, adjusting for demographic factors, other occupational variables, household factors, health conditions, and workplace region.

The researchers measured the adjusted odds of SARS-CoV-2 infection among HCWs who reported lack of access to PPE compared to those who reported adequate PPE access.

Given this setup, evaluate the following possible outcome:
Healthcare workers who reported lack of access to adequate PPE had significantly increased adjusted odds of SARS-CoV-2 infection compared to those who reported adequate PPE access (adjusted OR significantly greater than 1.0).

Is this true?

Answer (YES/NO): YES